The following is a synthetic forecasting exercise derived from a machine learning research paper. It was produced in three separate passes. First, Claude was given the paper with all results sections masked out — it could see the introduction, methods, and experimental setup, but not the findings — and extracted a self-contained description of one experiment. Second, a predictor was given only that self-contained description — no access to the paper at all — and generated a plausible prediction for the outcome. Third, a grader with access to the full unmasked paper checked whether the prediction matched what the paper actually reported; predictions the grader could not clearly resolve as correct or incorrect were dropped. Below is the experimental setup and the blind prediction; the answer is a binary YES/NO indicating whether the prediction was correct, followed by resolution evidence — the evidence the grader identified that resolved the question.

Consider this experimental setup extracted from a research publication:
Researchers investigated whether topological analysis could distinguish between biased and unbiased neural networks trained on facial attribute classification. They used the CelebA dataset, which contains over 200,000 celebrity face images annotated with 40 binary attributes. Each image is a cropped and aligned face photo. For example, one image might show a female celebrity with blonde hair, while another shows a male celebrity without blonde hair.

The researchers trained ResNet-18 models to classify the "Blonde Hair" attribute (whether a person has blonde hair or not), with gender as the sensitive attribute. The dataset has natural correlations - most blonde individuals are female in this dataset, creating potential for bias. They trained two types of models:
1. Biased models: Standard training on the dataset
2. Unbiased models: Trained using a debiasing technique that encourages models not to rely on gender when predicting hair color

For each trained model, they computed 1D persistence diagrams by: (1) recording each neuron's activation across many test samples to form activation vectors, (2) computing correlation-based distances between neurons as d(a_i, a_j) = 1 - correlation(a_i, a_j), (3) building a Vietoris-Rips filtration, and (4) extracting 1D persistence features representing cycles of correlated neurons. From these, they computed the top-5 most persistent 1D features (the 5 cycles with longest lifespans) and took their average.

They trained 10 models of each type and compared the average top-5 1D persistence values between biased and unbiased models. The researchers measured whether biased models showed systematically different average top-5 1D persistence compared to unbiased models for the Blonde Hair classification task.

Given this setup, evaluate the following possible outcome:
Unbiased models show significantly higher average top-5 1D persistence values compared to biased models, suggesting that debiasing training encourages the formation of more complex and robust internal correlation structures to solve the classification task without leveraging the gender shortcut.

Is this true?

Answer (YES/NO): NO